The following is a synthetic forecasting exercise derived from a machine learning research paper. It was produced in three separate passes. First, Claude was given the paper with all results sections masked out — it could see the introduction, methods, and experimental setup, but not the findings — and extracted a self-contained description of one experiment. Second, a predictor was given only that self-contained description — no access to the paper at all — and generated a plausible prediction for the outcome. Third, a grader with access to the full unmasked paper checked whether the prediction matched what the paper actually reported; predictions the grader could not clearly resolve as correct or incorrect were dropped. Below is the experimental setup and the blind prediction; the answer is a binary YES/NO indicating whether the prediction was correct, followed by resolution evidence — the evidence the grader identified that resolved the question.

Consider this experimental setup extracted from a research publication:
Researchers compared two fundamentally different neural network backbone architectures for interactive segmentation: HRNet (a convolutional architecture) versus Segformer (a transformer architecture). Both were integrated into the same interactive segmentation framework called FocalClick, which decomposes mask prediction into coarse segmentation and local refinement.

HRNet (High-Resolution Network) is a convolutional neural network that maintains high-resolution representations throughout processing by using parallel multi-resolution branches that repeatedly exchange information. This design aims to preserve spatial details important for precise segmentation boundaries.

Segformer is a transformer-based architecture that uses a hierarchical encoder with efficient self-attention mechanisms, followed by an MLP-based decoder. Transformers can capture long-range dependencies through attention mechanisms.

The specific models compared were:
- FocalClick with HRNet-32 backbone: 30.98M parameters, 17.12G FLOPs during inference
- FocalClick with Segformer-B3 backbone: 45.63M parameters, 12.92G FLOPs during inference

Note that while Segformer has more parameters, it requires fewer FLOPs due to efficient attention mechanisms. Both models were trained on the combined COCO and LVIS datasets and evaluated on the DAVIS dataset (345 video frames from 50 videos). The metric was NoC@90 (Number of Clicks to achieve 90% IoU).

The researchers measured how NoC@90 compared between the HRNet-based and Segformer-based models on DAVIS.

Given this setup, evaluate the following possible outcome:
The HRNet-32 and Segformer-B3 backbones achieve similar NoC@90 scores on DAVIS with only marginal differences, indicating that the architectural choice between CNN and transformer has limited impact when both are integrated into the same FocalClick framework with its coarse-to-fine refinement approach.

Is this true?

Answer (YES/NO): NO